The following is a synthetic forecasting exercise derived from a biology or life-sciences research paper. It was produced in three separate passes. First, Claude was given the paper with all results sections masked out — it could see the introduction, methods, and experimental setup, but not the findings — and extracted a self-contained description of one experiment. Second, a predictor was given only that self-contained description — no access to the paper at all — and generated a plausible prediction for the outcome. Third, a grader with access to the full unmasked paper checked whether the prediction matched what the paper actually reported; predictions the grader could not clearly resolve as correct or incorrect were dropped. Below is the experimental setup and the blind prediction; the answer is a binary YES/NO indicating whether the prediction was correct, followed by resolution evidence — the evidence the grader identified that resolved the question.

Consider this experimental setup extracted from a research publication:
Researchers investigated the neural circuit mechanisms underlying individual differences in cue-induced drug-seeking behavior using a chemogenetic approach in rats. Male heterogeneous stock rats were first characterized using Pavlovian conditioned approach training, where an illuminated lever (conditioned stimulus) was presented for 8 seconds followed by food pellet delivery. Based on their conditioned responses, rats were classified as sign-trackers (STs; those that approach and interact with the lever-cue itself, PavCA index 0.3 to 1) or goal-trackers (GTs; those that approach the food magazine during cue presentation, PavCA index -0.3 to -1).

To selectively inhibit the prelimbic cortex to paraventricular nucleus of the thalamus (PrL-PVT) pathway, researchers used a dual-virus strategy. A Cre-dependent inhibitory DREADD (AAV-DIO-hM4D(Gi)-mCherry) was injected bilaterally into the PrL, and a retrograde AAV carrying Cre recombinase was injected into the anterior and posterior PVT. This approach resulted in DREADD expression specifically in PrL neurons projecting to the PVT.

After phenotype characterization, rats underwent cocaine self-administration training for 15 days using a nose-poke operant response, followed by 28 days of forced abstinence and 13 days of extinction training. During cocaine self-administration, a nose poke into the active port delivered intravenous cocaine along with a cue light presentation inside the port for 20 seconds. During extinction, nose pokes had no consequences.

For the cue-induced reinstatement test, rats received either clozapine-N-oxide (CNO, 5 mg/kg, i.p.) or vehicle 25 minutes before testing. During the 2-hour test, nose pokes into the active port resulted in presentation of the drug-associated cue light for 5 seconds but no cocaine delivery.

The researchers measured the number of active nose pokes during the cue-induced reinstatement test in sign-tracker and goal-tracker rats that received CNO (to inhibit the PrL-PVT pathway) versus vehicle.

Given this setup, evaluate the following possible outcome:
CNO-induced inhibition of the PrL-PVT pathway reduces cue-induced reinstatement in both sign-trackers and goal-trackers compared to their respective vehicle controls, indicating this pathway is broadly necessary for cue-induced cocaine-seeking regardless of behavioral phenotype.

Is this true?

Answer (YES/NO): NO